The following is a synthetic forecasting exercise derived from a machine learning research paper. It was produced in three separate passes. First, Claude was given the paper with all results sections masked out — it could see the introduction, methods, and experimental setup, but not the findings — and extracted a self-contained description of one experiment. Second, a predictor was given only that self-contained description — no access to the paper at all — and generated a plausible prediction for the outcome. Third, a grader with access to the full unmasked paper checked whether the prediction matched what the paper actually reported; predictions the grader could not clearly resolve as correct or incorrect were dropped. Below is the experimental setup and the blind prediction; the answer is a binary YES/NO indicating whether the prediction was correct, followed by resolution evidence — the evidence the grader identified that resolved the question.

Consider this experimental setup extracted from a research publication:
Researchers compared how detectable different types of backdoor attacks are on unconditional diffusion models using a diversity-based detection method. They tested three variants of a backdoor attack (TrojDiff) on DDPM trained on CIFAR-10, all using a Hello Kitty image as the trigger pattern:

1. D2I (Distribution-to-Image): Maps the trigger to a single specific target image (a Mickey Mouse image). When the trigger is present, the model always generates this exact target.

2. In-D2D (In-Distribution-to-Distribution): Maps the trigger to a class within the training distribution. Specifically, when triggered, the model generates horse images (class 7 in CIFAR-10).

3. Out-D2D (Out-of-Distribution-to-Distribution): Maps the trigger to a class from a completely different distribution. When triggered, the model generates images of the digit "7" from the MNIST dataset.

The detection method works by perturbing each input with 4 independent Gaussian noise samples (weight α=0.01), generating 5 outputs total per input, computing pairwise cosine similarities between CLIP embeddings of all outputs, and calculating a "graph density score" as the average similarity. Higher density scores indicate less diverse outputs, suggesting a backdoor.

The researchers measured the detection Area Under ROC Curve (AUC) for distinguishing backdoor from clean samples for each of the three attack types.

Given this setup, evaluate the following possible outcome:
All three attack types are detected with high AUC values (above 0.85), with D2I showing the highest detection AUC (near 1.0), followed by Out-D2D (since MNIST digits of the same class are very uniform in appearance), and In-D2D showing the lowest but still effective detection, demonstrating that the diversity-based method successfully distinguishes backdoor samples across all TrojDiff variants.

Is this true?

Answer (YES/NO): NO